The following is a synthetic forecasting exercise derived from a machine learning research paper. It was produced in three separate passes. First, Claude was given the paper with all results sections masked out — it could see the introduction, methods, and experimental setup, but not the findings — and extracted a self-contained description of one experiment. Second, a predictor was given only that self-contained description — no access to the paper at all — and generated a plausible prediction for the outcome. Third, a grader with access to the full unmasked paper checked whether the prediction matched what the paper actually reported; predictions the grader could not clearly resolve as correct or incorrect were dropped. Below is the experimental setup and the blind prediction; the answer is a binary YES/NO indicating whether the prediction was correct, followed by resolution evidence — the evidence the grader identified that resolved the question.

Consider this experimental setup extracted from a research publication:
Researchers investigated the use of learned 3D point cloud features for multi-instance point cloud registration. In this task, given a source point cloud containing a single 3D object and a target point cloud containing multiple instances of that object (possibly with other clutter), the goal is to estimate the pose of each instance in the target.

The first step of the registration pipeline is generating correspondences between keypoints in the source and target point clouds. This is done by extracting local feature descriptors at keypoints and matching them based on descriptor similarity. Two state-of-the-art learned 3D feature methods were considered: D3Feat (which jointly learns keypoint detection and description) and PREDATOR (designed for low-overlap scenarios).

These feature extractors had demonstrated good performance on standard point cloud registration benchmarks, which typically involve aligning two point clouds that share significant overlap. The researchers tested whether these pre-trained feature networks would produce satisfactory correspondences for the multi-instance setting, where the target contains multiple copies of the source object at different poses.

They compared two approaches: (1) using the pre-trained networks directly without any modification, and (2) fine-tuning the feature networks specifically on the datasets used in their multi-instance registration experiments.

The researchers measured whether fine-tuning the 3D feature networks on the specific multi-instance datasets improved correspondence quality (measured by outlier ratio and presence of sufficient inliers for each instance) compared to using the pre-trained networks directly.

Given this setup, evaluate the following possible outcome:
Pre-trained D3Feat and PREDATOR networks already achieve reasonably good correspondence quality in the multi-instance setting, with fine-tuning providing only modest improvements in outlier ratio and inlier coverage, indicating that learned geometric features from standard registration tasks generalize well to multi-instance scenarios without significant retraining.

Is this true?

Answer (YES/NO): NO